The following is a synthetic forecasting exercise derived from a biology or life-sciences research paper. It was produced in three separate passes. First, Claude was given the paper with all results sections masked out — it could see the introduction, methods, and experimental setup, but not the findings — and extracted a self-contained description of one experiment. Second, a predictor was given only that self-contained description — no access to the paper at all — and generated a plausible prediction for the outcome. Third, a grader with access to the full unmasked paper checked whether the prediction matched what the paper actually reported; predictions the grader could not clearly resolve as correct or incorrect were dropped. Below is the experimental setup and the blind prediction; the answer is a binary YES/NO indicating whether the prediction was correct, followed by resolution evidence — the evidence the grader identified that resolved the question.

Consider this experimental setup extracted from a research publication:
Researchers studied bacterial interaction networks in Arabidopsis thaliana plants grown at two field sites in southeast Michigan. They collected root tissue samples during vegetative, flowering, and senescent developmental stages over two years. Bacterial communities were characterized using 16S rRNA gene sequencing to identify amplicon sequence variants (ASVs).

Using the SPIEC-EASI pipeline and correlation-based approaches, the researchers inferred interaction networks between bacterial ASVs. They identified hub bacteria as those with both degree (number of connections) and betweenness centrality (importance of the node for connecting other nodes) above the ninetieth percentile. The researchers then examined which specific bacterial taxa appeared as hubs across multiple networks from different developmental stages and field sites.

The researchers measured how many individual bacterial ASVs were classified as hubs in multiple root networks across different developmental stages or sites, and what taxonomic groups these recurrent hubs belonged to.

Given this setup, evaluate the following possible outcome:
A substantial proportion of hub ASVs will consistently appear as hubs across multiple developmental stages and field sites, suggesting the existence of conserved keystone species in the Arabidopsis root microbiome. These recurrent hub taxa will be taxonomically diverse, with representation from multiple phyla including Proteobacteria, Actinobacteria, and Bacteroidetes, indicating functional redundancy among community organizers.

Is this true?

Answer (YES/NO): NO